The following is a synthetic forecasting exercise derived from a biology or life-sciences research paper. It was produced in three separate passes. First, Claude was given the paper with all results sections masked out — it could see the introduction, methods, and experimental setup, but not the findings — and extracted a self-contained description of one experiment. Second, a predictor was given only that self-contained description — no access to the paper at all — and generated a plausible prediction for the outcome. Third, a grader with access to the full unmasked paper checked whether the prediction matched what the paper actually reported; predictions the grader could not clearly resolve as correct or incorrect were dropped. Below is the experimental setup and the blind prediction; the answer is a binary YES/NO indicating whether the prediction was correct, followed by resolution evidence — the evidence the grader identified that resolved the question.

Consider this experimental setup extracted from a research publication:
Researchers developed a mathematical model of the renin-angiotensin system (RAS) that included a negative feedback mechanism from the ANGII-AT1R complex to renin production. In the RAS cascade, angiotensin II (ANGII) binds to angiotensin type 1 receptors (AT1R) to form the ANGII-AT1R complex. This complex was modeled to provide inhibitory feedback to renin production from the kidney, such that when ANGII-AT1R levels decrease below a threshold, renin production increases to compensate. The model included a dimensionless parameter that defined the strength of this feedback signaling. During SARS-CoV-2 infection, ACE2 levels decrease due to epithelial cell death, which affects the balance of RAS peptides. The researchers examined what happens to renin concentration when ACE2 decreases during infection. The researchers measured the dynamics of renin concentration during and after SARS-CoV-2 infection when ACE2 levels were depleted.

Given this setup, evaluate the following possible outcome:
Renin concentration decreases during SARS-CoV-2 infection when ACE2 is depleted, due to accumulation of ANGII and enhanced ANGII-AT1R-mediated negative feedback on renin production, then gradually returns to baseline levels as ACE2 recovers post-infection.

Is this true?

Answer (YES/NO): NO